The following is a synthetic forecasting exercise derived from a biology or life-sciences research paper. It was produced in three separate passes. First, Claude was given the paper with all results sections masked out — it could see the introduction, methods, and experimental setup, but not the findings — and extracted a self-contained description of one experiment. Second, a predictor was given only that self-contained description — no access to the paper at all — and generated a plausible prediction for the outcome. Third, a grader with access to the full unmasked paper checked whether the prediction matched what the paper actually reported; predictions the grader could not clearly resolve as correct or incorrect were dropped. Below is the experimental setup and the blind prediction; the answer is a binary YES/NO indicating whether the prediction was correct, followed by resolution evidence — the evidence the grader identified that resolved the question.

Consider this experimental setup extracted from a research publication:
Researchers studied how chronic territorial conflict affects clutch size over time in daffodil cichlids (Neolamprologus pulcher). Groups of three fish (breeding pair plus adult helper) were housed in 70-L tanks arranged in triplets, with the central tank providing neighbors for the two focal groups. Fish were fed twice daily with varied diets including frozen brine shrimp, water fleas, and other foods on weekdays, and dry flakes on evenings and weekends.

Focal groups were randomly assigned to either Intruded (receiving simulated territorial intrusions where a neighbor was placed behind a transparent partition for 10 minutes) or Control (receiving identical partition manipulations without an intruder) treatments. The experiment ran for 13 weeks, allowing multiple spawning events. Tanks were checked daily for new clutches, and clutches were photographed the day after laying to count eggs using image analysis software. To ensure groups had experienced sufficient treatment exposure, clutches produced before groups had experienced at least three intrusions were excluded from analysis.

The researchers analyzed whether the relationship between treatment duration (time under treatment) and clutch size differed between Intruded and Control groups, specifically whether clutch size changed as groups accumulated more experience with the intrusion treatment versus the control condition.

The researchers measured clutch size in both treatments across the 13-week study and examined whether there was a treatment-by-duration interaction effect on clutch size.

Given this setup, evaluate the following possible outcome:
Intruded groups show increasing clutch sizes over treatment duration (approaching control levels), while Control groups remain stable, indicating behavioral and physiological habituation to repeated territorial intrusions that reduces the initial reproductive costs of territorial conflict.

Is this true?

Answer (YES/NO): NO